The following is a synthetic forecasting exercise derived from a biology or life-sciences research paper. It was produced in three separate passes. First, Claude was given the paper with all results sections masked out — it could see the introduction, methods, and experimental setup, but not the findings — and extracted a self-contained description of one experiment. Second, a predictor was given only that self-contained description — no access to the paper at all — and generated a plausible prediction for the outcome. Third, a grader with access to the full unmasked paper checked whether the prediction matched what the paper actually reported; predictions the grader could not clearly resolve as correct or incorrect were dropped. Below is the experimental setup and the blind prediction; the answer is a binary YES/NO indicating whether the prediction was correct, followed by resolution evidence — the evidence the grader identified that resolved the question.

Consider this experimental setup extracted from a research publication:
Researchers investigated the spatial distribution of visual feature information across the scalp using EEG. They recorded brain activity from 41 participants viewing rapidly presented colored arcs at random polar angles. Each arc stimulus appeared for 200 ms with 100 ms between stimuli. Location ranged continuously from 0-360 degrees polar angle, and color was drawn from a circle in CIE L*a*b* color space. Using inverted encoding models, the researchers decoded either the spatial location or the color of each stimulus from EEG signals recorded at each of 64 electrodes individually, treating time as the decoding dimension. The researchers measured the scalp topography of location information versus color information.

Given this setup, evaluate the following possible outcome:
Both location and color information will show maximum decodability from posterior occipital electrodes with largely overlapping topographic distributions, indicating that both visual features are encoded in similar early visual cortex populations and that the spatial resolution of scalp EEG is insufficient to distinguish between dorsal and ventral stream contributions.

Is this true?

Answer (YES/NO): NO